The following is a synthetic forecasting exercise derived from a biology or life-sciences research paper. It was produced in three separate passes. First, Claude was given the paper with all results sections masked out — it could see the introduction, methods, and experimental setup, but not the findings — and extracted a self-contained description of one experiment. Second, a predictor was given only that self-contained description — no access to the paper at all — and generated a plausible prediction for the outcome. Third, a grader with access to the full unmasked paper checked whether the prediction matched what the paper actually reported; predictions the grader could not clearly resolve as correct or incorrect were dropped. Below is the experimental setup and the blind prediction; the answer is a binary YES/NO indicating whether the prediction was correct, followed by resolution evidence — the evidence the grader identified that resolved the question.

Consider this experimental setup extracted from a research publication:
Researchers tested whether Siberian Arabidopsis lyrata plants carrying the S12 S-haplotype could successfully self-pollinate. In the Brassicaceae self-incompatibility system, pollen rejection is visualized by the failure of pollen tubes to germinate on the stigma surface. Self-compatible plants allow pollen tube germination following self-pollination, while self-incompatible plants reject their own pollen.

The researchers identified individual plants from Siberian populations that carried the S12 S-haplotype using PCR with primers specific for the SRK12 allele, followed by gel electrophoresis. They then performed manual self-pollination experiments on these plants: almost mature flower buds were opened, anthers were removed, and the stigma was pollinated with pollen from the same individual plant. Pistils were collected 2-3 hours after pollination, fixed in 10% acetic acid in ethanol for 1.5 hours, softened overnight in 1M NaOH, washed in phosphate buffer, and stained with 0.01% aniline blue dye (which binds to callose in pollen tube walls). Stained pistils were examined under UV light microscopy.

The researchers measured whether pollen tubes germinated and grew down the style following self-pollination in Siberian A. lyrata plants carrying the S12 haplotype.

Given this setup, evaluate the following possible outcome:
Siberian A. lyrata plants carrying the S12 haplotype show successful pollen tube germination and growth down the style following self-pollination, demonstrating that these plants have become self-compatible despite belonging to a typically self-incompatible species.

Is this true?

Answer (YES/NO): YES